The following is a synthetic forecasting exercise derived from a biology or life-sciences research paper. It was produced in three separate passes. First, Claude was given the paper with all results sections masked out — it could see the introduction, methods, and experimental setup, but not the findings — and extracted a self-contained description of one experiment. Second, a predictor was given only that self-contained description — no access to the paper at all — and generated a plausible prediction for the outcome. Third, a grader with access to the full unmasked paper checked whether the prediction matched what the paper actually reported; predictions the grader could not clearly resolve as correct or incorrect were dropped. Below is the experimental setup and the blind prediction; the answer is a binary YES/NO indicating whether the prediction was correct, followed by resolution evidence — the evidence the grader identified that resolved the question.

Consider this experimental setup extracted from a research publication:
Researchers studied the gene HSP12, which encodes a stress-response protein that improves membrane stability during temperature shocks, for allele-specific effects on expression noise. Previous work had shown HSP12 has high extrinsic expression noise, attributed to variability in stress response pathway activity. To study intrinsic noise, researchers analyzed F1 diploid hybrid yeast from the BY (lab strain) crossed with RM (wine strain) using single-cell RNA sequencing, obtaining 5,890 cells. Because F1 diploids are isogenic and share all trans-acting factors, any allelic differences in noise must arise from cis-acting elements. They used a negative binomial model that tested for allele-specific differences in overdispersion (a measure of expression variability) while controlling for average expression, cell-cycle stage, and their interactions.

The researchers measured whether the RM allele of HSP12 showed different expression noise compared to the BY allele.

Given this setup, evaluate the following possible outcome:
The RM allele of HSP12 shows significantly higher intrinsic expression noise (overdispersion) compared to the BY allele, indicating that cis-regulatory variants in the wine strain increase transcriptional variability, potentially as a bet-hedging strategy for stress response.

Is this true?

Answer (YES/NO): YES